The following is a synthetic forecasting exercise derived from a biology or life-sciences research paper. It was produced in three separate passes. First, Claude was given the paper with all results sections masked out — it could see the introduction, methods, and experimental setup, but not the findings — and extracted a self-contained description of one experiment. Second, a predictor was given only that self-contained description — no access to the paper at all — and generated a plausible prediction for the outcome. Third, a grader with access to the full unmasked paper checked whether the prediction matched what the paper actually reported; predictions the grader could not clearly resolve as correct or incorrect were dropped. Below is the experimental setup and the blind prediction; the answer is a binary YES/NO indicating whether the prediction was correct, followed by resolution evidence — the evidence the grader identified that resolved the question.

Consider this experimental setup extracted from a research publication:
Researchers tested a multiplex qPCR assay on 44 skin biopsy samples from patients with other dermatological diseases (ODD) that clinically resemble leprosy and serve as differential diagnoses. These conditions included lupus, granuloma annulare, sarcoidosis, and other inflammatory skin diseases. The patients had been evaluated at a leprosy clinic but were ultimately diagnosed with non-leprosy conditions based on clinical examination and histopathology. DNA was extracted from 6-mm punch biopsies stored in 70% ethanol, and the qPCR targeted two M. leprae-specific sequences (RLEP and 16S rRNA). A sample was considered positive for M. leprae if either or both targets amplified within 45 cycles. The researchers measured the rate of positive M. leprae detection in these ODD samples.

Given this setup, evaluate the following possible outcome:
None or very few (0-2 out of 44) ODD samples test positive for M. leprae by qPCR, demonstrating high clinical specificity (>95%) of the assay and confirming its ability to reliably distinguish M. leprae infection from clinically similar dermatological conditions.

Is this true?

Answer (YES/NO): YES